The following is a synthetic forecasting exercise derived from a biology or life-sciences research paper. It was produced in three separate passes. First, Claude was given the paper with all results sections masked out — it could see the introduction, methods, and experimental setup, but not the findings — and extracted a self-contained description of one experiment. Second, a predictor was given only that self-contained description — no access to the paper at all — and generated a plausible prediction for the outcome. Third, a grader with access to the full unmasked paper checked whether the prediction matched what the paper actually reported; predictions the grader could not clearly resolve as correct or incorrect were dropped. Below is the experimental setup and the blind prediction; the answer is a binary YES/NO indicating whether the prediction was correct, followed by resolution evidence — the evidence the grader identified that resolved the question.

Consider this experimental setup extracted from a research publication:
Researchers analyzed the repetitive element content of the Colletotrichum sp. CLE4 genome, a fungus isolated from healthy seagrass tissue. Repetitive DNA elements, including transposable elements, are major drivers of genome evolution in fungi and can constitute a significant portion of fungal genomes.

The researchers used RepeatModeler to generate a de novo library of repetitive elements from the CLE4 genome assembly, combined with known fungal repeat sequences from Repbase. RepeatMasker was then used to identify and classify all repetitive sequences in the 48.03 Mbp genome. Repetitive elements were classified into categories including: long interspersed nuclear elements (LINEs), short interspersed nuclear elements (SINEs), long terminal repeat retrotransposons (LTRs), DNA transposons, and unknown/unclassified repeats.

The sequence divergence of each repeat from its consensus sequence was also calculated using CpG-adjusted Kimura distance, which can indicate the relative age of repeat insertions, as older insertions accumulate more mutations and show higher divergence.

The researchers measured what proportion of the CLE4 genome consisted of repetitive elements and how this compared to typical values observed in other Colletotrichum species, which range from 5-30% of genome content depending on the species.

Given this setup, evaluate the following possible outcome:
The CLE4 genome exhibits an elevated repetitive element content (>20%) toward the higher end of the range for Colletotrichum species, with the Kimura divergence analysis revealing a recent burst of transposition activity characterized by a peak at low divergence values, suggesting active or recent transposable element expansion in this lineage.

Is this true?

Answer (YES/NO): NO